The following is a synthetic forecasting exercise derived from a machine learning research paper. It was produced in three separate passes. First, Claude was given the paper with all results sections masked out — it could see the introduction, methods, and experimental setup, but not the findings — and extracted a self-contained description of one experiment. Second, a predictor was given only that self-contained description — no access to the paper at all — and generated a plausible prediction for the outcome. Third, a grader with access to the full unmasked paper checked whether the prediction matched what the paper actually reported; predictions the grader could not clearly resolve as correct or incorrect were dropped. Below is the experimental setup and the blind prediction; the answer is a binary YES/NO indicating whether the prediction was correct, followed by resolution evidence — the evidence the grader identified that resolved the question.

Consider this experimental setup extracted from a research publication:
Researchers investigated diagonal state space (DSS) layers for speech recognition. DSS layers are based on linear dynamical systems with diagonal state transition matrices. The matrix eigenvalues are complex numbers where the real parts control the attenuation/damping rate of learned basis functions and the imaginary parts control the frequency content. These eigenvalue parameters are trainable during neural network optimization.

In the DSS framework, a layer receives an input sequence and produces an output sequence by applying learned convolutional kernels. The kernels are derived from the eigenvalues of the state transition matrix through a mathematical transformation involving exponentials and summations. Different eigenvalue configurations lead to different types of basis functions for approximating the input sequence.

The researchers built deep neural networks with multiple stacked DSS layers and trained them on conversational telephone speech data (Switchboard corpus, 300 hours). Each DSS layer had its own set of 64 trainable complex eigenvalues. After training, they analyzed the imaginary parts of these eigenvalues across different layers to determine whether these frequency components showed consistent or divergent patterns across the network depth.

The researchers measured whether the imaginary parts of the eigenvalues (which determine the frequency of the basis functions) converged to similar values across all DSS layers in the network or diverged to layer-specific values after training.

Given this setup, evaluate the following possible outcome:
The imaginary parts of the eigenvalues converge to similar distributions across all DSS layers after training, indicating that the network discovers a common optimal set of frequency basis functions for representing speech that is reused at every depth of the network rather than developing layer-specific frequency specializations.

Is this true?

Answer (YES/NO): YES